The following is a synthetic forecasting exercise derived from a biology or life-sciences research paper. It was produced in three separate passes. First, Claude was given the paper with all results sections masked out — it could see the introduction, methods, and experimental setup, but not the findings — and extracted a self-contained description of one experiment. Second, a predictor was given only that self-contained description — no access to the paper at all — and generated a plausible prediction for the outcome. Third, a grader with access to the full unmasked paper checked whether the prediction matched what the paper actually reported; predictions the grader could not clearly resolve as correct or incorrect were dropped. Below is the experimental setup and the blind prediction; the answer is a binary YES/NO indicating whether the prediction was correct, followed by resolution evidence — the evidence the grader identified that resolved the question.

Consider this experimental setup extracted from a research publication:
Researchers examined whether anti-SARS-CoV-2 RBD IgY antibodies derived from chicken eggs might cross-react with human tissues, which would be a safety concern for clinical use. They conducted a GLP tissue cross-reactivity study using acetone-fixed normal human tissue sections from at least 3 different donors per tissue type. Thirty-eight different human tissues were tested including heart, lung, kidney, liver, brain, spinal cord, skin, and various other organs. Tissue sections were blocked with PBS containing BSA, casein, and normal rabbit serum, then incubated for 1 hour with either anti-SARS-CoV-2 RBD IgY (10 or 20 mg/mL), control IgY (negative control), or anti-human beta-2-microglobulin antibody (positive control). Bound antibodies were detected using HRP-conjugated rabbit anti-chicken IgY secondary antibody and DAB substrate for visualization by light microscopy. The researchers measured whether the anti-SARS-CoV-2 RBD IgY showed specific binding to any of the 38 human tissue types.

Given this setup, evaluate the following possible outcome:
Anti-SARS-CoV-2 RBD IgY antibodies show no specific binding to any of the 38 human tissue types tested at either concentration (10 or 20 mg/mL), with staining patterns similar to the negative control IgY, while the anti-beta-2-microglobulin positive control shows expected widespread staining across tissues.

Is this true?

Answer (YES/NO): NO